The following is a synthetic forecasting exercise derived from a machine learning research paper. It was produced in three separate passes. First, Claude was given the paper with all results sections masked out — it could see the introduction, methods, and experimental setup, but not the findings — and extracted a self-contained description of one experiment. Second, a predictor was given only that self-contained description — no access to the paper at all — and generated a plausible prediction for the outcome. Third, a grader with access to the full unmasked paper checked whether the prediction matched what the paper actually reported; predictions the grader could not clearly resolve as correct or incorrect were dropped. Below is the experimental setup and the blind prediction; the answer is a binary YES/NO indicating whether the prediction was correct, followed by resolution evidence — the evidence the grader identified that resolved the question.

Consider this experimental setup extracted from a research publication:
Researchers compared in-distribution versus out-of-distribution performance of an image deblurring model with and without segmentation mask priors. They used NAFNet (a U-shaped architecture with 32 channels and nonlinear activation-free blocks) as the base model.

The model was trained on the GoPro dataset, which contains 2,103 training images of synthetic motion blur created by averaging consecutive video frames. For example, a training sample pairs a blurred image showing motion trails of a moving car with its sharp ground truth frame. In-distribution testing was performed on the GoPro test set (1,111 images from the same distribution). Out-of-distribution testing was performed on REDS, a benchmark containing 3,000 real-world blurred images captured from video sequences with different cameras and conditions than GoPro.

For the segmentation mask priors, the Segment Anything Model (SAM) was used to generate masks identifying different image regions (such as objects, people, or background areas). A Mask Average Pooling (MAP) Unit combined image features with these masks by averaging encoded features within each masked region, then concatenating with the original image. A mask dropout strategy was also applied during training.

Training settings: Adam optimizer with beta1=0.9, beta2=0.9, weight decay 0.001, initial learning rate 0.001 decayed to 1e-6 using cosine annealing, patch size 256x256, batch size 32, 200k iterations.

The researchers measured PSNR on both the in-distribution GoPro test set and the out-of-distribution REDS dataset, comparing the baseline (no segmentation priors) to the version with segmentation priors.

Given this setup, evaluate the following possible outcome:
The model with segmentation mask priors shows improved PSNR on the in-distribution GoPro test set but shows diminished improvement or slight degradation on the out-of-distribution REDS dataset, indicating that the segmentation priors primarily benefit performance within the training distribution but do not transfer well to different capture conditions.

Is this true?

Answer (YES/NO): NO